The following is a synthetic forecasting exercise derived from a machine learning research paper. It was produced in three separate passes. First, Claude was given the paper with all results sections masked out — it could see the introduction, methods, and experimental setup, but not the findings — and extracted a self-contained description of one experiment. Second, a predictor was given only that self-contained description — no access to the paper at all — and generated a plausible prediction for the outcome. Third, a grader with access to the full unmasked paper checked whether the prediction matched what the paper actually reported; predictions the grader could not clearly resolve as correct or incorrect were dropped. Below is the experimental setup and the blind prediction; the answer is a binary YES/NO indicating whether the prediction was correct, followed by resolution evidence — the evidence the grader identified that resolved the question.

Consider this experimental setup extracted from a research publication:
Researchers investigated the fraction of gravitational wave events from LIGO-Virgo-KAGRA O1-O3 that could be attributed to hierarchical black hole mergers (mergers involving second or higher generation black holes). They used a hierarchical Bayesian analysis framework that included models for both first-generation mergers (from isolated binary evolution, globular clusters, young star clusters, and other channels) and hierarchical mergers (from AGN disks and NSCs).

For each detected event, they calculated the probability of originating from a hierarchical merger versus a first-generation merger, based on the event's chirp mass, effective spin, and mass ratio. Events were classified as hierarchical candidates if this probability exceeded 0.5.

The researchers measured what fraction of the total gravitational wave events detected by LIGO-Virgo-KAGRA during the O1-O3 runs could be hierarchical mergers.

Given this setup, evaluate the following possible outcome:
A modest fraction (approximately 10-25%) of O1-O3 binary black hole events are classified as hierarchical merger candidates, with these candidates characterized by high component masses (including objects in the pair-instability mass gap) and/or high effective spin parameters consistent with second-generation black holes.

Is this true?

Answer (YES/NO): YES